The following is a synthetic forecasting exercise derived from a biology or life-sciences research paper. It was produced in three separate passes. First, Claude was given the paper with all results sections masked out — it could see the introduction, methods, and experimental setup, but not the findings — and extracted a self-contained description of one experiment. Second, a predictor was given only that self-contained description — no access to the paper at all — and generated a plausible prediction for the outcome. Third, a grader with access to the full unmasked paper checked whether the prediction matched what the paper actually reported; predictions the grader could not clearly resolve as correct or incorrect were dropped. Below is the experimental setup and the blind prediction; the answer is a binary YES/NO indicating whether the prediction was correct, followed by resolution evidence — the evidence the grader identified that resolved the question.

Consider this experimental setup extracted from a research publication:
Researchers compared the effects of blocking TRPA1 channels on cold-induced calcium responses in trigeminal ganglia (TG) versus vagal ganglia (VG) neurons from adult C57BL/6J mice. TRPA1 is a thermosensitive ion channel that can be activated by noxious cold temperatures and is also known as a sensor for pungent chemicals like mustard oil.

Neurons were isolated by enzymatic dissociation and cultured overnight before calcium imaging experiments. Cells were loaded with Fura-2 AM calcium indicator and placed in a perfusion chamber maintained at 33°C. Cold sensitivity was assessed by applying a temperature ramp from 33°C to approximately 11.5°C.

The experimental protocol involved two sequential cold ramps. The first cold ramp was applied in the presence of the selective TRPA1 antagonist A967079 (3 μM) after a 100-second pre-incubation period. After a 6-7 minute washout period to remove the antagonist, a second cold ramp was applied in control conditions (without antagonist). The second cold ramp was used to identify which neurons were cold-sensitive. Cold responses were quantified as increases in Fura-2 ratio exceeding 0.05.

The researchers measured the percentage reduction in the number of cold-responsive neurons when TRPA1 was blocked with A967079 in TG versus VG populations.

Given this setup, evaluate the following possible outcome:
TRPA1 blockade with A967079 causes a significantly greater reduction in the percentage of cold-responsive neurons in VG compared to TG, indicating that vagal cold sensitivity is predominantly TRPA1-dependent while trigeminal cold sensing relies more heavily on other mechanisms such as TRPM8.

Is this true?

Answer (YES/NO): YES